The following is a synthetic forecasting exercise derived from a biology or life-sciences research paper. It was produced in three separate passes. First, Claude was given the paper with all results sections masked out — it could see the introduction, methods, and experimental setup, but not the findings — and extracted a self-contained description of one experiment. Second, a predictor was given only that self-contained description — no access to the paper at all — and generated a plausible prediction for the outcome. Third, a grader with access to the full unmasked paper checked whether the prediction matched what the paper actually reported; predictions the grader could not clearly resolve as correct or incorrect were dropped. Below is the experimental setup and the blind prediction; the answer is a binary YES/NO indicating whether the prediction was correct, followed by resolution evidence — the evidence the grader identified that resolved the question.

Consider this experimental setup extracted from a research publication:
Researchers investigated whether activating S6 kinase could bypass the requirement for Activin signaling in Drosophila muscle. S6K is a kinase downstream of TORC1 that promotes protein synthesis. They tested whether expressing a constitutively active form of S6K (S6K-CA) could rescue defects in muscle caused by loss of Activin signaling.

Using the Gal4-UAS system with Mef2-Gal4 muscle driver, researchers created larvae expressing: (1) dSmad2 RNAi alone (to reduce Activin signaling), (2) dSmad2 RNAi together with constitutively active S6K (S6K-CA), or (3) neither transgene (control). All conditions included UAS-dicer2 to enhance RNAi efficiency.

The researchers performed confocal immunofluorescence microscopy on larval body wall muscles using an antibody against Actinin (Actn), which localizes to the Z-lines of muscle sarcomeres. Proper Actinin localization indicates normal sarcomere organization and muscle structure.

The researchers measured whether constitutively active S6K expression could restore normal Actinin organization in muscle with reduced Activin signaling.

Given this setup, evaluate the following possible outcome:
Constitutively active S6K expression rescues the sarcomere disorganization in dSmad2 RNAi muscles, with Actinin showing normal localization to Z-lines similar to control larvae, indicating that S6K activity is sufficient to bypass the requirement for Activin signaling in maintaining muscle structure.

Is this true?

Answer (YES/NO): NO